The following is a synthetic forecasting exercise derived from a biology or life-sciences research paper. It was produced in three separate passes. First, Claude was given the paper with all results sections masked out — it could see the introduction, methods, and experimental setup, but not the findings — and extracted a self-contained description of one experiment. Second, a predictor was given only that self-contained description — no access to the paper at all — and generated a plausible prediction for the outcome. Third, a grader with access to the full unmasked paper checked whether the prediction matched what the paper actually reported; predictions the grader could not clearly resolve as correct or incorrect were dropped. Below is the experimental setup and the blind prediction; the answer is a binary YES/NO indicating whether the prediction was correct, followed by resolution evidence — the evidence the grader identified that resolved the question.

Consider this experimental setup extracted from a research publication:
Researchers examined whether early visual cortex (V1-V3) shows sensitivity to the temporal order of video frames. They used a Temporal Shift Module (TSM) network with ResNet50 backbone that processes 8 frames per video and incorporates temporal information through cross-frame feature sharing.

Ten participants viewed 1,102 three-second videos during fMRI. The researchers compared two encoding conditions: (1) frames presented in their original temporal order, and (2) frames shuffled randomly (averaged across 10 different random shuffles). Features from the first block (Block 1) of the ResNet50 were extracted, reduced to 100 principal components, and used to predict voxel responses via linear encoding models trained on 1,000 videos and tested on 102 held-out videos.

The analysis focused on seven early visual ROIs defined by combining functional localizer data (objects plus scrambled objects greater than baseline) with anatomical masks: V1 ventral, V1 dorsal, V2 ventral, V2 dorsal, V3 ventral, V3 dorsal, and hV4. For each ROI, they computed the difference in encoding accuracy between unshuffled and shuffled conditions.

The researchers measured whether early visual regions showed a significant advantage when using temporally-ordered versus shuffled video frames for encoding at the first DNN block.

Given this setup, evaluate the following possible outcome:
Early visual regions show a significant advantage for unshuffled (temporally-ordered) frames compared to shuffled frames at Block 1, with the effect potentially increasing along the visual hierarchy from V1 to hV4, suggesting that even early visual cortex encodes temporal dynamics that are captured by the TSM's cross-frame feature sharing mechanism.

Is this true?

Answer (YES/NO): NO